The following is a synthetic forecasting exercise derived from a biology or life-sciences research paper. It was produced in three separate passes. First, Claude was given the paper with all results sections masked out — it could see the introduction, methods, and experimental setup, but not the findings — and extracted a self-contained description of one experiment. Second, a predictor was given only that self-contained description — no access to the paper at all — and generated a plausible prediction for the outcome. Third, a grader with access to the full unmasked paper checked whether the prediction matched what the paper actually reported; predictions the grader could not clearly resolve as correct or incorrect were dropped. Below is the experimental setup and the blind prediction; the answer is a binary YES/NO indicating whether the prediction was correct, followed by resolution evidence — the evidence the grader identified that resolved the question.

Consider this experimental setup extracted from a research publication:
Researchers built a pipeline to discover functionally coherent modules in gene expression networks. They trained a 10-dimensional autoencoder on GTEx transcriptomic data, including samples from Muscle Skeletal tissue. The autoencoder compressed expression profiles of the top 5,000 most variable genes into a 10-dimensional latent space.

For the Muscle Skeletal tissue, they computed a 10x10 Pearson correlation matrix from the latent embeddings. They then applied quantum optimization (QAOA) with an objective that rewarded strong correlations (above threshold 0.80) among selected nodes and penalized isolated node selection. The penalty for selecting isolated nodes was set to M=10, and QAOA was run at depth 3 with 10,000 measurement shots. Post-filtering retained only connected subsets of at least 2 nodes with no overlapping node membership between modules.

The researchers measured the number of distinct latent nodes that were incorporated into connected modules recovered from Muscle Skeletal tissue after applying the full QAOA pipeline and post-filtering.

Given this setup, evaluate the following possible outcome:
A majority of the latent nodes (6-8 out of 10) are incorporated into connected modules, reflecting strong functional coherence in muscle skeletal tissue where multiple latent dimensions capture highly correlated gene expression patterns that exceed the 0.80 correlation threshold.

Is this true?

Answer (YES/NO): YES